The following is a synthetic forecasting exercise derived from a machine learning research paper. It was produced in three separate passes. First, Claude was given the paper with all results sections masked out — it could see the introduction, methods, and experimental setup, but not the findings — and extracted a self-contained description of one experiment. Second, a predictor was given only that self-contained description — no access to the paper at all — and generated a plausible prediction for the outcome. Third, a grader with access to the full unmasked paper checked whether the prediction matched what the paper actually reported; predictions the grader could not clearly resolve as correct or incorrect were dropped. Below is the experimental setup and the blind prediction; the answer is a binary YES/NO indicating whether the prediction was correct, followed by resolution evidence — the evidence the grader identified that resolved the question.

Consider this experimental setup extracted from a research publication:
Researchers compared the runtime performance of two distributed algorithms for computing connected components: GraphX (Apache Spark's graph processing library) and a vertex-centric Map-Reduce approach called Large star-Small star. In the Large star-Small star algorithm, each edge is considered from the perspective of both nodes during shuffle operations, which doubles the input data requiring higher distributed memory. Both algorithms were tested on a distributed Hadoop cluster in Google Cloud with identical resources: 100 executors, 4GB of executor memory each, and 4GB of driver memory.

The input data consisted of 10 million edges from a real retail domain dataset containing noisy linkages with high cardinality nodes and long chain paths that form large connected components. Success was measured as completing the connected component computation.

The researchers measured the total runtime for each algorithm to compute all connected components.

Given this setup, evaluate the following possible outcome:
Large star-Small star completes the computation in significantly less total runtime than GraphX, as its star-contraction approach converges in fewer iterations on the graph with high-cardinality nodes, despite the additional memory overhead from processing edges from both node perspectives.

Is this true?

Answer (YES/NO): NO